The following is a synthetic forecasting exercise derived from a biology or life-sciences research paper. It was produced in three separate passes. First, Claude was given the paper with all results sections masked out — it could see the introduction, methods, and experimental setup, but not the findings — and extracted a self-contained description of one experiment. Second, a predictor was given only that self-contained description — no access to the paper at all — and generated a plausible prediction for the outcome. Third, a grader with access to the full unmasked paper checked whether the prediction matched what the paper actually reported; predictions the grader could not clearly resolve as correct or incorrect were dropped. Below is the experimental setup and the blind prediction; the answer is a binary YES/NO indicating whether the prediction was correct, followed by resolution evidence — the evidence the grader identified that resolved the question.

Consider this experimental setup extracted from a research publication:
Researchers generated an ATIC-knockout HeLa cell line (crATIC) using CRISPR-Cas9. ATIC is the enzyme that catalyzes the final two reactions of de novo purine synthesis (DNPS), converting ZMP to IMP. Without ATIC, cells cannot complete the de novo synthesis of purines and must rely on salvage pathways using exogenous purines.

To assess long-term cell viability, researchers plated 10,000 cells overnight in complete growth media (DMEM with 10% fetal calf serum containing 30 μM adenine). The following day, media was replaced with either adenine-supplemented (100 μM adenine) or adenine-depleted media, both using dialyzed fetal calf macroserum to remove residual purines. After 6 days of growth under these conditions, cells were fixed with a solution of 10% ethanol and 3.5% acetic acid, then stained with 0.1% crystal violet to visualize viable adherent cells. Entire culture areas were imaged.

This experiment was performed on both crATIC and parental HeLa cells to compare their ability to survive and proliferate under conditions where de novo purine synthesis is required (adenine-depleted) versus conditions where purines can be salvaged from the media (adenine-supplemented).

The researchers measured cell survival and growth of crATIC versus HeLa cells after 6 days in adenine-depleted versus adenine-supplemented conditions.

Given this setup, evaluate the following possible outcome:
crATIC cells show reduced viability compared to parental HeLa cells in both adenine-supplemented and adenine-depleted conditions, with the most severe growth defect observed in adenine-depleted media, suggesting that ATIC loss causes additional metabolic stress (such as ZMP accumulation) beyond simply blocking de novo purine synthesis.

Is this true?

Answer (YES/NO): NO